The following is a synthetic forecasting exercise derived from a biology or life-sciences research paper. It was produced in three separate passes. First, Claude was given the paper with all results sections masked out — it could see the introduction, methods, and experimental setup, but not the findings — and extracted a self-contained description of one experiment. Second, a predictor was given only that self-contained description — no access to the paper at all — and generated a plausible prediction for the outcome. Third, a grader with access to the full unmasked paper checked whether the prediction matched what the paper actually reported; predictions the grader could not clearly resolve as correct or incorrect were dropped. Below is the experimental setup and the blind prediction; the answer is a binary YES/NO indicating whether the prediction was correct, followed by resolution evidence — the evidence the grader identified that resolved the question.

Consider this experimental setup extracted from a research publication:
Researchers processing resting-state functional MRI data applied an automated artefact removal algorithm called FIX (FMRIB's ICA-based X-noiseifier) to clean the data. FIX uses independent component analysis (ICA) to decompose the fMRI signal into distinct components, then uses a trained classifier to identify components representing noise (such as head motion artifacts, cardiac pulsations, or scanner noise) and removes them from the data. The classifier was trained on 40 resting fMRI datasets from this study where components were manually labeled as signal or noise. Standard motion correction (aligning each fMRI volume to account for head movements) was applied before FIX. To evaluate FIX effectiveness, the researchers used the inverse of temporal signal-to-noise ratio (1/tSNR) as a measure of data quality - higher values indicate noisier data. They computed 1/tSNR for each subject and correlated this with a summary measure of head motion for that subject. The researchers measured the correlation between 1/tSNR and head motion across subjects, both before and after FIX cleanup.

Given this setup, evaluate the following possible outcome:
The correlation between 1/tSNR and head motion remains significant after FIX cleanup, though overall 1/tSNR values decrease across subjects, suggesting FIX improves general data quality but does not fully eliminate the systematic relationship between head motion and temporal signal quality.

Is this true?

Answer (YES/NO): NO